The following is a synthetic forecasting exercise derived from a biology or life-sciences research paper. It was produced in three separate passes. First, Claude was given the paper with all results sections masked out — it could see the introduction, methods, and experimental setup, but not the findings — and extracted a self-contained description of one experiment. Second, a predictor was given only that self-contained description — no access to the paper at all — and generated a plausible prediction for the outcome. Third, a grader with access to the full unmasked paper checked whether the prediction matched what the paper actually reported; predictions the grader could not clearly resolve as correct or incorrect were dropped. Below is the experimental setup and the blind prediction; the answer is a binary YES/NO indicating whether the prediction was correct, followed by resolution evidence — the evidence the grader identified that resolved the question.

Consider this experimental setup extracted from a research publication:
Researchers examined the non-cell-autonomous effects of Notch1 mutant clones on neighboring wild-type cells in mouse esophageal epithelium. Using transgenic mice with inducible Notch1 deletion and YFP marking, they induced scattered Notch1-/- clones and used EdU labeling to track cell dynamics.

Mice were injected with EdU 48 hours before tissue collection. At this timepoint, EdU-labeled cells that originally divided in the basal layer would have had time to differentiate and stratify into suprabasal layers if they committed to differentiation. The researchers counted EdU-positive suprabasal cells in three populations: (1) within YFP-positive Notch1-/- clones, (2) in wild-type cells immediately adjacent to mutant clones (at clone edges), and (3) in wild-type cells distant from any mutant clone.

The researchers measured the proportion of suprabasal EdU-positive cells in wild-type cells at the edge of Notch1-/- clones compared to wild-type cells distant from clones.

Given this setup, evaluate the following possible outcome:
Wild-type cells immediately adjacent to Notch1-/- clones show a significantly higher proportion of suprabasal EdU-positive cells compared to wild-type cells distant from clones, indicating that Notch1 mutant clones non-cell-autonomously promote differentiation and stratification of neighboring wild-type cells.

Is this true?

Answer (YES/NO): YES